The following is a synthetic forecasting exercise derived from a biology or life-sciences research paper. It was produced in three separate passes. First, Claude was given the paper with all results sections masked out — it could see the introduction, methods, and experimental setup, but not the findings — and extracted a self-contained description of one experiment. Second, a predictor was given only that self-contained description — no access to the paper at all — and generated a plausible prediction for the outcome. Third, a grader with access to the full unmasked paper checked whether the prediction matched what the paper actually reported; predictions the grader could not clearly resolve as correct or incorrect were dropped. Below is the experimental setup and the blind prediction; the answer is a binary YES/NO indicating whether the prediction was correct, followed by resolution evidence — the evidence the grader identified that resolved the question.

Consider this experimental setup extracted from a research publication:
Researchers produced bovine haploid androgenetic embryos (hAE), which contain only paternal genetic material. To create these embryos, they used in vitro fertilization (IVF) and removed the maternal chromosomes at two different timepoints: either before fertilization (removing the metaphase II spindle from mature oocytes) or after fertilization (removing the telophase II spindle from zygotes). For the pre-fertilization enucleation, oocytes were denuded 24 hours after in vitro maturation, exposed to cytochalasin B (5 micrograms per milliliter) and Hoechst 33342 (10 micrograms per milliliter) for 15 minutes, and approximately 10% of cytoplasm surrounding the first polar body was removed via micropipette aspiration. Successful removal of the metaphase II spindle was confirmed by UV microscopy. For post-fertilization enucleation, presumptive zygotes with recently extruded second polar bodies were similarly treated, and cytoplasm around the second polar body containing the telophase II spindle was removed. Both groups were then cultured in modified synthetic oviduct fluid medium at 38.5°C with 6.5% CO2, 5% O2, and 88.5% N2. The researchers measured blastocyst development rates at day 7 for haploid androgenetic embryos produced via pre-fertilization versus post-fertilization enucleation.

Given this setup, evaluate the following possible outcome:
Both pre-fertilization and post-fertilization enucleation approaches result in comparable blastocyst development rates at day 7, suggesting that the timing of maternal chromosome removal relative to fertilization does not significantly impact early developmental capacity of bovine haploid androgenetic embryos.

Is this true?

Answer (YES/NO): NO